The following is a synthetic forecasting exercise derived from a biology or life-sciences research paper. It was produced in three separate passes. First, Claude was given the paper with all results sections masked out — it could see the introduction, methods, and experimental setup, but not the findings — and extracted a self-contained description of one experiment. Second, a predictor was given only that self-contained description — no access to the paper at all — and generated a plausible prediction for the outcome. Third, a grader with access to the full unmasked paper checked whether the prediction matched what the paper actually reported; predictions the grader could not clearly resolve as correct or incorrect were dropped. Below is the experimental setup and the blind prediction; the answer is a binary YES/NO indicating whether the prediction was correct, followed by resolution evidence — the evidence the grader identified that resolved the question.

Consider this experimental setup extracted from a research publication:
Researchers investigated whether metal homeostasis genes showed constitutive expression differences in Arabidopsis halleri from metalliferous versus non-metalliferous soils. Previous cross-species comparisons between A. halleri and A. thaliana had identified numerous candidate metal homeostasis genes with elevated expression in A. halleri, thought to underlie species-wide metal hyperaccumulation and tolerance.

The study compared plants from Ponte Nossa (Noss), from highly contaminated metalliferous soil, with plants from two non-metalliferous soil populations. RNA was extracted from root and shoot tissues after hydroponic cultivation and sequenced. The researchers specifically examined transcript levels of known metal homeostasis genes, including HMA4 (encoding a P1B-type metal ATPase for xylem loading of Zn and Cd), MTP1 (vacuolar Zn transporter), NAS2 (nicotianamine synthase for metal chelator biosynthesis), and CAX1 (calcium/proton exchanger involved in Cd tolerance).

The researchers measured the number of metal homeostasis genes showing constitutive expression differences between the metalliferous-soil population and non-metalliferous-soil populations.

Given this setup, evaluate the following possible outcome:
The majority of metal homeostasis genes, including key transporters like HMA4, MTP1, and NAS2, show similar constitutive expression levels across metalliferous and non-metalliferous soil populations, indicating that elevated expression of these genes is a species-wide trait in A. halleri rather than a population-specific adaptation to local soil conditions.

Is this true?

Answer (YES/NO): YES